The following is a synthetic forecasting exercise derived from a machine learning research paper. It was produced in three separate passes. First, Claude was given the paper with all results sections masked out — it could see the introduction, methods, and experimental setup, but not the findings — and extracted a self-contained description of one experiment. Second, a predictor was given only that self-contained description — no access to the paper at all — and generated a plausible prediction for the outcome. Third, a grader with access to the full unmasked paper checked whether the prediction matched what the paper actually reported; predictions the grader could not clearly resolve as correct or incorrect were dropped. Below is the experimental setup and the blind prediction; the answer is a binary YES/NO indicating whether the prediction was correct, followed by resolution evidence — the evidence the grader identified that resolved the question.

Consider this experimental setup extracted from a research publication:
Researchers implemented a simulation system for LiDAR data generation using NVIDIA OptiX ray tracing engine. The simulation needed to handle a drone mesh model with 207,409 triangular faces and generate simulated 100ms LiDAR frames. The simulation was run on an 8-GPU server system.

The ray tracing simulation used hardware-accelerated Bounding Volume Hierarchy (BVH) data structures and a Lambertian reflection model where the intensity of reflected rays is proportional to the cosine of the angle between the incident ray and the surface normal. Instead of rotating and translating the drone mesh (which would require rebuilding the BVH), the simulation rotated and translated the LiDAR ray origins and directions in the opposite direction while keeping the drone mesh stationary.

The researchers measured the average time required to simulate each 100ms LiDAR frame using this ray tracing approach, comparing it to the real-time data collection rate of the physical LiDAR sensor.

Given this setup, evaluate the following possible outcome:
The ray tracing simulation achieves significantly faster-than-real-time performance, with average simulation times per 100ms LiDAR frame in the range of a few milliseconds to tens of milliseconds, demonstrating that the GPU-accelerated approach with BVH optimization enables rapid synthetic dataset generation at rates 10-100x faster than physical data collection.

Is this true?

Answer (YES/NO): NO